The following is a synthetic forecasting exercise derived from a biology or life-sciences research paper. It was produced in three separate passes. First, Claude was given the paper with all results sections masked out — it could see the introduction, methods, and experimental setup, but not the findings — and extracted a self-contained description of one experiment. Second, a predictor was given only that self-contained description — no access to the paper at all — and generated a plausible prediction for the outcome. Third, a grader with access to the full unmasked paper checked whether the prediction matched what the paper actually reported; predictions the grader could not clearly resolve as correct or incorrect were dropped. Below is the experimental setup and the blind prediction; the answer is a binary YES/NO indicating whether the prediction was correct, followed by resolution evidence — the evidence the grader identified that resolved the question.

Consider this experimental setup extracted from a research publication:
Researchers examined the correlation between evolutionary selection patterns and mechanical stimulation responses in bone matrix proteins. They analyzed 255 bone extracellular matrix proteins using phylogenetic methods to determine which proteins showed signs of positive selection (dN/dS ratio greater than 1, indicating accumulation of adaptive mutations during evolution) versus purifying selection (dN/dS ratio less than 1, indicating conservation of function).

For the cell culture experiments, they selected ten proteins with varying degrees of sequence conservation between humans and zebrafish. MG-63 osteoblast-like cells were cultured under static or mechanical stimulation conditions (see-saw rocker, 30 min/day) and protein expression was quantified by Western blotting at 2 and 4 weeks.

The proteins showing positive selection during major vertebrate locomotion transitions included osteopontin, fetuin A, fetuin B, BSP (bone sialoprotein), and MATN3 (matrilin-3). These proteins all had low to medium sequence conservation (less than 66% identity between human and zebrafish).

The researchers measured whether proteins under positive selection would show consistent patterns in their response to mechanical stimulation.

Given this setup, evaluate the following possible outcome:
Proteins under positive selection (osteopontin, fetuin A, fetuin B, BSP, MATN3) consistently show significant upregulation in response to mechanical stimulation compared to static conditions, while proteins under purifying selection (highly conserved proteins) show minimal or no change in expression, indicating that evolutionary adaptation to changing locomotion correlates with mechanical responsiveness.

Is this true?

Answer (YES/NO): NO